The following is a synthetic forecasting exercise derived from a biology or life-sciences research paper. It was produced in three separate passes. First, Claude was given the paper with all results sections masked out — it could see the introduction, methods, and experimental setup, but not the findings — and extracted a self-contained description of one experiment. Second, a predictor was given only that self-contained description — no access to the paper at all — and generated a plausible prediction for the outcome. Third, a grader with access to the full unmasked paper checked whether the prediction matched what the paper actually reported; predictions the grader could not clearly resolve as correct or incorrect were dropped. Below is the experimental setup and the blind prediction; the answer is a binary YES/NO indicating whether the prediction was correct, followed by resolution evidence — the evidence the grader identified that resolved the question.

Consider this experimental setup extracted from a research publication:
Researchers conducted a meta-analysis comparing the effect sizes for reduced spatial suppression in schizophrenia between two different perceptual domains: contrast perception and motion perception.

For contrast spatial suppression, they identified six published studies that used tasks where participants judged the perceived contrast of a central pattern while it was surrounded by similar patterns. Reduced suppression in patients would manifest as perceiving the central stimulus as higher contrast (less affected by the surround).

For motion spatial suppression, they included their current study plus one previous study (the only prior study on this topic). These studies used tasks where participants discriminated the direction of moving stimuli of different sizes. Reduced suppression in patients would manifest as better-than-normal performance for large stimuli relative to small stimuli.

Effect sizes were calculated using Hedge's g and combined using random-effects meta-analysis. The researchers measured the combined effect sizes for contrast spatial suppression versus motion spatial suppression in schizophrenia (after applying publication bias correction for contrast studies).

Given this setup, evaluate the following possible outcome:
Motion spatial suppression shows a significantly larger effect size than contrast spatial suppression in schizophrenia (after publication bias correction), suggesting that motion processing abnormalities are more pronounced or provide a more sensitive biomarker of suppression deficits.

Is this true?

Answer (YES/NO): NO